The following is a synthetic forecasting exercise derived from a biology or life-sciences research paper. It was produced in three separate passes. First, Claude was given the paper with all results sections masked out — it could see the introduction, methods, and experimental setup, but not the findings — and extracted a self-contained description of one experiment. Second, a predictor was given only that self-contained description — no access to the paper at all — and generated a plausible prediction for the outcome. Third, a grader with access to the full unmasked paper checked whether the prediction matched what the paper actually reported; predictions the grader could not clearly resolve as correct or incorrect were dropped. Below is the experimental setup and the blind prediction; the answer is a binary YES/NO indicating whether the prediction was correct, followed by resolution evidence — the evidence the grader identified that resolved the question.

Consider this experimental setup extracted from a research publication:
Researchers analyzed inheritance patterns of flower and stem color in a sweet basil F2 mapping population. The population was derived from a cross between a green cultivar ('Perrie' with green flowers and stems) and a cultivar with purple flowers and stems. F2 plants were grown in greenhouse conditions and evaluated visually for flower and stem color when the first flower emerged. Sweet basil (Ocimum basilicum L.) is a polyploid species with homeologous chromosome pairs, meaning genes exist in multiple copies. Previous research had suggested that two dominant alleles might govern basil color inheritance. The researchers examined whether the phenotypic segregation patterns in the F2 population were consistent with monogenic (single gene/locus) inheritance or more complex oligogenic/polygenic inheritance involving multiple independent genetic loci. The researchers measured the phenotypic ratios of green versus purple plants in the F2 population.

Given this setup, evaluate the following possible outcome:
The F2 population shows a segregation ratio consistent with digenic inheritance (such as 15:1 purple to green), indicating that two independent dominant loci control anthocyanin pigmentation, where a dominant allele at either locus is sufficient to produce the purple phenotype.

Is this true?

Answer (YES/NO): NO